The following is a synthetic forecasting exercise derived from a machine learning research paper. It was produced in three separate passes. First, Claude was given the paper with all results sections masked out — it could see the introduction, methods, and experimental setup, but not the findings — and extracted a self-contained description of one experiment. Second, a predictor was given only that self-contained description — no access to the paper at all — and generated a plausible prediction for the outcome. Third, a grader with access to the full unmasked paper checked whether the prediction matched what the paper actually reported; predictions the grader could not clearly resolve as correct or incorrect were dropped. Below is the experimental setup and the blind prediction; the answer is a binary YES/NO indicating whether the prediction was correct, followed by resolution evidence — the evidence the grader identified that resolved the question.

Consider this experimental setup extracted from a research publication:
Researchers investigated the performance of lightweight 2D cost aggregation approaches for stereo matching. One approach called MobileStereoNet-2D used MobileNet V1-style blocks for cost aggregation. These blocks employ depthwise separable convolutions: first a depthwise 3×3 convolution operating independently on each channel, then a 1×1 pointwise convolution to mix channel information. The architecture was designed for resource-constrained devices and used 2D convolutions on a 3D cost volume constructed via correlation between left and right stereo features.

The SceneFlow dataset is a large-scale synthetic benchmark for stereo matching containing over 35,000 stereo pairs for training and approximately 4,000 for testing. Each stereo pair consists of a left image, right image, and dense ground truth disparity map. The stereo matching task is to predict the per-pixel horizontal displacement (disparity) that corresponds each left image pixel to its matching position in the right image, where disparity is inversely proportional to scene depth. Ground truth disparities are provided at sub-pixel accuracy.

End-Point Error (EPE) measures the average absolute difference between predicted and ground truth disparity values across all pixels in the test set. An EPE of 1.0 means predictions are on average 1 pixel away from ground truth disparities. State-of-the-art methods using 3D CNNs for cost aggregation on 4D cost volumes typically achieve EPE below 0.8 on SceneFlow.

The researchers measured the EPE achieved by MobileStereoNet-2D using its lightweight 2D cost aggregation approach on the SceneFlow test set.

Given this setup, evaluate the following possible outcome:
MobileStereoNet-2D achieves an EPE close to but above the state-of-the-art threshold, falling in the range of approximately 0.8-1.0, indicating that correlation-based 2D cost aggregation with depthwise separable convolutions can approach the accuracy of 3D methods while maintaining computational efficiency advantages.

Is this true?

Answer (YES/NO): NO